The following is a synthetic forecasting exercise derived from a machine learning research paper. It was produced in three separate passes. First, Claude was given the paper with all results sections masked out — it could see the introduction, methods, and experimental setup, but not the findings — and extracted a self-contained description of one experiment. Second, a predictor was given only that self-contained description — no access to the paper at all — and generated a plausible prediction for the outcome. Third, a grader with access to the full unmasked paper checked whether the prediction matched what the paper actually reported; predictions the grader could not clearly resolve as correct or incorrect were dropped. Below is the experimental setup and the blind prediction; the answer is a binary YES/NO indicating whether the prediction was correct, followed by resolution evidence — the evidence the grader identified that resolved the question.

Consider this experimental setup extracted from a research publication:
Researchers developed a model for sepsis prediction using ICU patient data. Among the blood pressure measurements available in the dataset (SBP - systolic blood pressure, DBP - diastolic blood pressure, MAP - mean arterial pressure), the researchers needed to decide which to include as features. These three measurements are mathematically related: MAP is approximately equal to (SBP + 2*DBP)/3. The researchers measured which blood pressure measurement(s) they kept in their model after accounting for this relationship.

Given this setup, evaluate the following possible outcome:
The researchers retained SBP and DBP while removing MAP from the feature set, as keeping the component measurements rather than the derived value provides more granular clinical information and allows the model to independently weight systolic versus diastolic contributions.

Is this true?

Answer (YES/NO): NO